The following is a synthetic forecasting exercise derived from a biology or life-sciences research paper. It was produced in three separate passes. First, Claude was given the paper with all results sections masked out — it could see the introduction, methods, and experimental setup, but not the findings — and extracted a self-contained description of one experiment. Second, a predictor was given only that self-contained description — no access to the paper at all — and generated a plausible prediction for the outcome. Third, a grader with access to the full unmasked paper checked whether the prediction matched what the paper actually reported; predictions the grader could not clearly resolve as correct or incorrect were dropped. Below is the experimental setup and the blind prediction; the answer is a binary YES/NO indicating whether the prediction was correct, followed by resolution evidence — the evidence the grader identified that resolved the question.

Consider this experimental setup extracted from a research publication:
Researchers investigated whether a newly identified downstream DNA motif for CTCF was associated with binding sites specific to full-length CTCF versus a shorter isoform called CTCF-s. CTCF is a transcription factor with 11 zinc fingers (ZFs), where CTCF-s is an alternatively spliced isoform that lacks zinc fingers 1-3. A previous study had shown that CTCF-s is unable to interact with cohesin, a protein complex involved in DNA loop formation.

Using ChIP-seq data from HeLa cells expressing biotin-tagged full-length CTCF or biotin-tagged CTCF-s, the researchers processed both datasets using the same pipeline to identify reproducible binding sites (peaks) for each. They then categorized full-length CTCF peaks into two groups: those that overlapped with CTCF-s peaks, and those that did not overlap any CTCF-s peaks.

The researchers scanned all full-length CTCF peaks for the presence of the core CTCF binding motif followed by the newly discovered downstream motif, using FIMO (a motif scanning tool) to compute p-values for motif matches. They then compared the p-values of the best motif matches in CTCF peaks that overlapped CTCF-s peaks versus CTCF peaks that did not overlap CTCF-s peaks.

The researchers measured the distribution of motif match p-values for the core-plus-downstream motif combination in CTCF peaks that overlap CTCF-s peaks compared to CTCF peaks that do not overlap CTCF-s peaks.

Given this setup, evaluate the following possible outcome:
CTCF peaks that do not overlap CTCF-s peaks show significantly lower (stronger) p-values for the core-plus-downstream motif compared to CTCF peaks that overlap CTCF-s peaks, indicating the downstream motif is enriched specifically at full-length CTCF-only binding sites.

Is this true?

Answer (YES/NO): YES